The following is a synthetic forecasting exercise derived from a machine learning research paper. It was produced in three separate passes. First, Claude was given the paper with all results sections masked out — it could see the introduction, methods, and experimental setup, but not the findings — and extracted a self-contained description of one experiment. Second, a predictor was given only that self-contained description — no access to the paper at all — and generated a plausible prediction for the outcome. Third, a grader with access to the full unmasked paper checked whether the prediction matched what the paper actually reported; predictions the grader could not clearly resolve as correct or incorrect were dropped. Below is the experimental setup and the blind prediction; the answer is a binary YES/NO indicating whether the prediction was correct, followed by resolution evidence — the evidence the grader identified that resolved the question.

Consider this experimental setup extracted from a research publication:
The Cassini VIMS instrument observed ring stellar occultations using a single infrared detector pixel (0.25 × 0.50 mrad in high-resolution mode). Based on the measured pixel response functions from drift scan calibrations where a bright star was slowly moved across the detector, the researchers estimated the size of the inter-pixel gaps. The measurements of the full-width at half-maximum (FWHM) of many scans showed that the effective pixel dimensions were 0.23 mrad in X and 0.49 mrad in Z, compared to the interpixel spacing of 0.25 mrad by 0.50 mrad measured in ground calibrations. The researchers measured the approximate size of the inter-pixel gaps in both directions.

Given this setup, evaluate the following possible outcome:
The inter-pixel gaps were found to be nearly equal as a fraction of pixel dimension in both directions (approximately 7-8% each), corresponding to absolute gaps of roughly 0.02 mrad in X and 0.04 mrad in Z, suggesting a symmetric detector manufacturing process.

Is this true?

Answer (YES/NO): NO